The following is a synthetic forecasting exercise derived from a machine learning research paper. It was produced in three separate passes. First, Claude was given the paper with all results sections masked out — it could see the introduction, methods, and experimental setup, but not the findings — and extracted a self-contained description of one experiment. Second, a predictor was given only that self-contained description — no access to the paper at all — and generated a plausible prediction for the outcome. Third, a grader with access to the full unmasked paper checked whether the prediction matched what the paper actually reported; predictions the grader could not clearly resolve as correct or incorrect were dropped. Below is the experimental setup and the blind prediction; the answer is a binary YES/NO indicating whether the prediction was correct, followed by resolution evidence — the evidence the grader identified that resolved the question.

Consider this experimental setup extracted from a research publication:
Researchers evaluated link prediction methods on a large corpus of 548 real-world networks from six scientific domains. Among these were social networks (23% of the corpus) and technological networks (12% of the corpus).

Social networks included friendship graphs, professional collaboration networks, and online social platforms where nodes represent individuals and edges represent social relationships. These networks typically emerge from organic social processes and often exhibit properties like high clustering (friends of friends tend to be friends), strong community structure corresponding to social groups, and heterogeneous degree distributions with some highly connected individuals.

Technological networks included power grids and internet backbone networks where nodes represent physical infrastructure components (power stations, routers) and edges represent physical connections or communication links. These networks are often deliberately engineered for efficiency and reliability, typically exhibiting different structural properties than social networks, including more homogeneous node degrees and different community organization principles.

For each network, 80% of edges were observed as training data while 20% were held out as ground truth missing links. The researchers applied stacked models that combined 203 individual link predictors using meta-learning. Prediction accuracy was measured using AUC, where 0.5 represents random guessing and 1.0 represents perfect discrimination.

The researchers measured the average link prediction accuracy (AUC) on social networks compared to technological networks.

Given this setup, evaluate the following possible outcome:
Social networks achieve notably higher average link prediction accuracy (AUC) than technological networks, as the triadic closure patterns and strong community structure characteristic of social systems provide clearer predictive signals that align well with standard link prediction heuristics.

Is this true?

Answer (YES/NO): YES